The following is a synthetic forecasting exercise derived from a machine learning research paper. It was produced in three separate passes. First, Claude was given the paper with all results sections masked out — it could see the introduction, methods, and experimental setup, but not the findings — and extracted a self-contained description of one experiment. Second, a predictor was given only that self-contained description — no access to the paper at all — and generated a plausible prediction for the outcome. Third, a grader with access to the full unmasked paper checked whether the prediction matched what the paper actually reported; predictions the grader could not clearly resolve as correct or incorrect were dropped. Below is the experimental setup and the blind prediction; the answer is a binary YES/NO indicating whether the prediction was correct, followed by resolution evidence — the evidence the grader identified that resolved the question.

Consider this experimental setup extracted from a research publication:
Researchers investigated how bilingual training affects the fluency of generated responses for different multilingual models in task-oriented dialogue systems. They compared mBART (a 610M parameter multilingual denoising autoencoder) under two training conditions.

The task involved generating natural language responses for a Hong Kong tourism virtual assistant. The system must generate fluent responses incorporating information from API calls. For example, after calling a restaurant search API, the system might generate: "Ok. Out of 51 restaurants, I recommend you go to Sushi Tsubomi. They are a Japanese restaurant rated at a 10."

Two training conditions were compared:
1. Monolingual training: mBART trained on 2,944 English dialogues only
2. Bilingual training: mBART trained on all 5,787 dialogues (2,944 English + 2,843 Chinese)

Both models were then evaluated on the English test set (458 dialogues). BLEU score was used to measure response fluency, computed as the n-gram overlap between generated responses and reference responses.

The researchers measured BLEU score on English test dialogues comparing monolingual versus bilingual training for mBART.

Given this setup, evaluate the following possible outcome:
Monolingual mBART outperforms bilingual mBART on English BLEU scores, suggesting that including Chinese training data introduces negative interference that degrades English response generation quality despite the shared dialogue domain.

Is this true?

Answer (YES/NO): YES